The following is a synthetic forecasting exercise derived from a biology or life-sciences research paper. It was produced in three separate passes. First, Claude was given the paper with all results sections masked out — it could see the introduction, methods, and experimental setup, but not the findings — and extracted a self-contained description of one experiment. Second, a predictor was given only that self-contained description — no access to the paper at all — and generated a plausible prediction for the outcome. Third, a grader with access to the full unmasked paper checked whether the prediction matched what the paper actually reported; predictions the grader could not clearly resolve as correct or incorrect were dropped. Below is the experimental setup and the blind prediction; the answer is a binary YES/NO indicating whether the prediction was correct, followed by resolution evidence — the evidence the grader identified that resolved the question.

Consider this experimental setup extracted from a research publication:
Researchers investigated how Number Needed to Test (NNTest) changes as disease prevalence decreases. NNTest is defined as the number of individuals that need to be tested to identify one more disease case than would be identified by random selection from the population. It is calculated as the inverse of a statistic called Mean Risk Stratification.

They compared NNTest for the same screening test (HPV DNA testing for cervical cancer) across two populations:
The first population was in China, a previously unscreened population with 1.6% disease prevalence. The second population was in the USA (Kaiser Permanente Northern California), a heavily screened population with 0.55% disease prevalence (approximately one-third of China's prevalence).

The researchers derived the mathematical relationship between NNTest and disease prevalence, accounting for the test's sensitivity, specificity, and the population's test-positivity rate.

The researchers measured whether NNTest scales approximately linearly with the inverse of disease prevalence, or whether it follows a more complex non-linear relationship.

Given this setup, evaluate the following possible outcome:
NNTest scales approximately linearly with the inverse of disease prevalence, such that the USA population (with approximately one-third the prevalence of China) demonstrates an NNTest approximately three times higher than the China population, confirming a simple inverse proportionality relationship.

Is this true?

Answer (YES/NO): YES